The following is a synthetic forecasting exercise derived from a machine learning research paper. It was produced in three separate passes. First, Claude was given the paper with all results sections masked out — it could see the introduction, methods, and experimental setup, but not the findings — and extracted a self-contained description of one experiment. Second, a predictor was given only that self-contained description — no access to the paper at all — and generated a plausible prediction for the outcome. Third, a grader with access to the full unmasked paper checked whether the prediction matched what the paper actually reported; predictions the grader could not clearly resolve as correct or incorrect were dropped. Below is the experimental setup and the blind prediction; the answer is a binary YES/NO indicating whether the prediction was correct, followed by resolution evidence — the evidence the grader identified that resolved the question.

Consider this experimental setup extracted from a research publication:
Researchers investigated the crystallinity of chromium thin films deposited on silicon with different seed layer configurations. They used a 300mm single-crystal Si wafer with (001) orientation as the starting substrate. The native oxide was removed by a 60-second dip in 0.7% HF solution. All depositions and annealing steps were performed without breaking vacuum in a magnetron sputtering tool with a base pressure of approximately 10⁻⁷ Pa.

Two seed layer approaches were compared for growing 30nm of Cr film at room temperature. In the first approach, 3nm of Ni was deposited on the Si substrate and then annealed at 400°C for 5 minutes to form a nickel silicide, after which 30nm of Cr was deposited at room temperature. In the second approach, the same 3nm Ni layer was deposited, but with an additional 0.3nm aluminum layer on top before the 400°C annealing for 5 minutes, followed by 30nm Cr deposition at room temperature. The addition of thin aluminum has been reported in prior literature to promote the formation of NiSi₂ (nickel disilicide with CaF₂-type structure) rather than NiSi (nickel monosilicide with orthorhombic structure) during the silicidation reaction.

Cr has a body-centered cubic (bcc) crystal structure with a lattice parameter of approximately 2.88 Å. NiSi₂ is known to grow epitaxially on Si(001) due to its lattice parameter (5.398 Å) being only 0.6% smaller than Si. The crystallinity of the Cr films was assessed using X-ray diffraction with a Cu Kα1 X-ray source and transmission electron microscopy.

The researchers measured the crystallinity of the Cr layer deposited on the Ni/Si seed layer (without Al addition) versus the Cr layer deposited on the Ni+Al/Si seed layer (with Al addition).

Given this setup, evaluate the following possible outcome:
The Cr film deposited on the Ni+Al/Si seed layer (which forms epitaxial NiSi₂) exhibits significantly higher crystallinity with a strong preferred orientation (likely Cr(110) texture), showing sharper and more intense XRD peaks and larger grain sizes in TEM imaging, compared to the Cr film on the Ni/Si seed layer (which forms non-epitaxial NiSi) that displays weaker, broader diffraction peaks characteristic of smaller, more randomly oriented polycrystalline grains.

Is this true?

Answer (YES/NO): NO